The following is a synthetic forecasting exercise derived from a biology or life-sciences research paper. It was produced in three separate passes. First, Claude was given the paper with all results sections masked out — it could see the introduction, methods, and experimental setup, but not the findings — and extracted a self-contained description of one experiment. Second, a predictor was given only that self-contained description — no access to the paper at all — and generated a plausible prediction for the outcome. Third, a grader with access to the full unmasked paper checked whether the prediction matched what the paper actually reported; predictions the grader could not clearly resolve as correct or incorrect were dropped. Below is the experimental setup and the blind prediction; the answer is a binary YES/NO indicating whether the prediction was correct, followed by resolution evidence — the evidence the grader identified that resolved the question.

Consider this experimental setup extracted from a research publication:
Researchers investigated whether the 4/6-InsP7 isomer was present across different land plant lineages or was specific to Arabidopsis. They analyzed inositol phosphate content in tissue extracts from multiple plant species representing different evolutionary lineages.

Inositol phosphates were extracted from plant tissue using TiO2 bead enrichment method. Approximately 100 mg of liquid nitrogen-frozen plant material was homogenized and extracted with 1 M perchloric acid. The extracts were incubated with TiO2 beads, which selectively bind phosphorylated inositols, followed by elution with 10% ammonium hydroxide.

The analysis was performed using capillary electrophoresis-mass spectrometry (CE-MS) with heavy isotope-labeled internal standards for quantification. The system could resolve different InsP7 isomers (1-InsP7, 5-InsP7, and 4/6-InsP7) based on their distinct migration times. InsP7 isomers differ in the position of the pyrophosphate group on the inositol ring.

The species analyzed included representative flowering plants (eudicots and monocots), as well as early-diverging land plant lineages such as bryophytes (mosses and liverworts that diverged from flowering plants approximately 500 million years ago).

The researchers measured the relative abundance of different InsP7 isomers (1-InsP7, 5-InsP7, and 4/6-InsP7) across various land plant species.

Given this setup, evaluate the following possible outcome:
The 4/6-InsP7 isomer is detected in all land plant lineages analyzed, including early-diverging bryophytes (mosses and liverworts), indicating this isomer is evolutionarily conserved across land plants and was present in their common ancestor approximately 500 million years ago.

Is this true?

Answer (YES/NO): YES